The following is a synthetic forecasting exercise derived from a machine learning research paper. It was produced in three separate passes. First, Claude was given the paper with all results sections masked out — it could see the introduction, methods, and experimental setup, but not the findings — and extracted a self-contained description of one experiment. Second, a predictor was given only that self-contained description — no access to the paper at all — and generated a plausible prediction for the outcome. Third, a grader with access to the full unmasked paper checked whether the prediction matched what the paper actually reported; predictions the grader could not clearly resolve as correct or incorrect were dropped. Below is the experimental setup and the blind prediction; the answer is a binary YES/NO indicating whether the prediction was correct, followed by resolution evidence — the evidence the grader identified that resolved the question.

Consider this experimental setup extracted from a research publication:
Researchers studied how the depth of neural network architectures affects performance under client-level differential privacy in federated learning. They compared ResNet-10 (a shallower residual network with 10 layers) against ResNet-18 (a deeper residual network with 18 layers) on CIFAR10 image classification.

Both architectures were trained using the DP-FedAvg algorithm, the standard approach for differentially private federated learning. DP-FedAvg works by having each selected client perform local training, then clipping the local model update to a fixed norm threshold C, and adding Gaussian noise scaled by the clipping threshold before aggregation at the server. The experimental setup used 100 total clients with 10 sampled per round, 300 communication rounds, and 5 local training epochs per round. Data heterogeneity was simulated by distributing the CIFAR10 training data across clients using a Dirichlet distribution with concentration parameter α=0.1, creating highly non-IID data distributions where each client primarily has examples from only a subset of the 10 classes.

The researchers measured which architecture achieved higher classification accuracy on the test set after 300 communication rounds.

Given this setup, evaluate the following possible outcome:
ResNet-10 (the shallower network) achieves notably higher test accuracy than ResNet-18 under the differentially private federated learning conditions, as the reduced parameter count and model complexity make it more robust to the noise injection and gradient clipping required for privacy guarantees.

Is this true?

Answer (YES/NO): YES